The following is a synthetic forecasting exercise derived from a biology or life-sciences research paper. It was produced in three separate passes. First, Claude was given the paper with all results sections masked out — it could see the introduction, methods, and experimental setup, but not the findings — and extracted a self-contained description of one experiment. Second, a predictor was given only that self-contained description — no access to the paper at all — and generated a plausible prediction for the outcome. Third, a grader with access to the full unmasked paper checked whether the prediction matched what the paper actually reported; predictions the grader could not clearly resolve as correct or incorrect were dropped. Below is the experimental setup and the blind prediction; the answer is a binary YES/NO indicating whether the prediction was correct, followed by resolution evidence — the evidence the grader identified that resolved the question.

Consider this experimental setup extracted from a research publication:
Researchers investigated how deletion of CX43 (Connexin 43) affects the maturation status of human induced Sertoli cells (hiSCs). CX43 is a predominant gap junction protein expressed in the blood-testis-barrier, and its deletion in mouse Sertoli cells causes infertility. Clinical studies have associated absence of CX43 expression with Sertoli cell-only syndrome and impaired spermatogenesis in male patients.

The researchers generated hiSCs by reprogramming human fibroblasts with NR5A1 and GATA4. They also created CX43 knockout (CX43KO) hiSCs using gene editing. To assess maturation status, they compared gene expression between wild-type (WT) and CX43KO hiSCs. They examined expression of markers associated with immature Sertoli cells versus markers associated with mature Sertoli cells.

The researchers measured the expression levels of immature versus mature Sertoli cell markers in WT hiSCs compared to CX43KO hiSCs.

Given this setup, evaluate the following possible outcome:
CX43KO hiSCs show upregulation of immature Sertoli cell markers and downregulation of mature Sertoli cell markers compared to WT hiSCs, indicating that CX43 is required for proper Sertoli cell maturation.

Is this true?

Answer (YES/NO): YES